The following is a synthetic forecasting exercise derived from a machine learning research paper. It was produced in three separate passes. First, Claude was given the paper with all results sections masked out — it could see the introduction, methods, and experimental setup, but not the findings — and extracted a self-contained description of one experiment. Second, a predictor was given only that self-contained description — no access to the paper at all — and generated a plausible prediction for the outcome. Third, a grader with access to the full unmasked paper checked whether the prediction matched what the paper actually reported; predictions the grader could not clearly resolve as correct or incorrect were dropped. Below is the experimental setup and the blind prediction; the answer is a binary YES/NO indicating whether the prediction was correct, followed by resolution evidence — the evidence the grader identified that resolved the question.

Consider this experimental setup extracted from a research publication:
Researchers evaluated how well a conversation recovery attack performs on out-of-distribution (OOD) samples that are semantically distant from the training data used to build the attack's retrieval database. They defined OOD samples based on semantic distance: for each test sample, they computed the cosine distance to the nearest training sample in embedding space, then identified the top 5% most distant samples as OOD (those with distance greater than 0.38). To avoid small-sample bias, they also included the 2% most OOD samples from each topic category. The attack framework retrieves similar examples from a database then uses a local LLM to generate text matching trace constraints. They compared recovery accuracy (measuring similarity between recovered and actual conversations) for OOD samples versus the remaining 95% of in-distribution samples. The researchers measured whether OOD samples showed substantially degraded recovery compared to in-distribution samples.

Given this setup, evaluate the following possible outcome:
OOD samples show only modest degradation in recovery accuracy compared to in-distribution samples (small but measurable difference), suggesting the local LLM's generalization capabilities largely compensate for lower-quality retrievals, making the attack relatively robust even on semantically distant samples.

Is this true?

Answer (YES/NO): YES